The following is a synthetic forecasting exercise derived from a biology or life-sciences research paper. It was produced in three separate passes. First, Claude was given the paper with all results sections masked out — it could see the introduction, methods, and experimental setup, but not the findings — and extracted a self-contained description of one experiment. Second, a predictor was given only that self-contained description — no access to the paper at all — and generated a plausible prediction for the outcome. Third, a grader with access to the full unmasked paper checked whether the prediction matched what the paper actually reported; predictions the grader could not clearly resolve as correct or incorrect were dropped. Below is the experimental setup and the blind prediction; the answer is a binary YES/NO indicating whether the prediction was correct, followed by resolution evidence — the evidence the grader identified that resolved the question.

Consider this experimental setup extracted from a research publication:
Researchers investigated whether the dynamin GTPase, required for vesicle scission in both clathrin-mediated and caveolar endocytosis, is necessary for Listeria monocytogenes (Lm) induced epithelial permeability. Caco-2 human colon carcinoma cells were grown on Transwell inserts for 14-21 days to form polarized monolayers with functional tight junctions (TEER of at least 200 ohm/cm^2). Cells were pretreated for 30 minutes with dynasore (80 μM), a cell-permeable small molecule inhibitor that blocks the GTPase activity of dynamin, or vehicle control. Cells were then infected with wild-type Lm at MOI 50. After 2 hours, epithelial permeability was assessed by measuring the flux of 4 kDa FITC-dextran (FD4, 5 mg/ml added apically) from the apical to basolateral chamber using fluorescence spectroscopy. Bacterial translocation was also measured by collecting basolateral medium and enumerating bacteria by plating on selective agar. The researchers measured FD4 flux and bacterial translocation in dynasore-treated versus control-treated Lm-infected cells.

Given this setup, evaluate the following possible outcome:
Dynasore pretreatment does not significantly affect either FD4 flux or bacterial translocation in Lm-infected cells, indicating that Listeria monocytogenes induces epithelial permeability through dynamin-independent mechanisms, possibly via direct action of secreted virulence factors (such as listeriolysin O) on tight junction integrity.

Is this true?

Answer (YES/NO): NO